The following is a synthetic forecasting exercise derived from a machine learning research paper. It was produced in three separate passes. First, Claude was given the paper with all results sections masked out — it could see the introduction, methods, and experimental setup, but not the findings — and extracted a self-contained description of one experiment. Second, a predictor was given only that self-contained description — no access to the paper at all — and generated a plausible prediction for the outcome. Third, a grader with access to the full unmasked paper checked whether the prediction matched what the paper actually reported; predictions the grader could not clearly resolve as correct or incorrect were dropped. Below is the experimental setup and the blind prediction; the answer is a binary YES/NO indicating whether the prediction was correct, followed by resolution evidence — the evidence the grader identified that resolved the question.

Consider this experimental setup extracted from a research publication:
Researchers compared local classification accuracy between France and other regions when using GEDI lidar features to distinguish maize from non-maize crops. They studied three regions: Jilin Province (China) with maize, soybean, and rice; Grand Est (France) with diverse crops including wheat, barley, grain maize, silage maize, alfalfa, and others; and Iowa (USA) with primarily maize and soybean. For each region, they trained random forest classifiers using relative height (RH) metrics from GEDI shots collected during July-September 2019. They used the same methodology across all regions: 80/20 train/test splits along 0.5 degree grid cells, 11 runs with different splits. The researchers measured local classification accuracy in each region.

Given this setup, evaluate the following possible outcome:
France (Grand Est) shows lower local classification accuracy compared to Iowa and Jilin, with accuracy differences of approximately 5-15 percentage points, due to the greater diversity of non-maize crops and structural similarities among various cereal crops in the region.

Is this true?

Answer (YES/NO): NO